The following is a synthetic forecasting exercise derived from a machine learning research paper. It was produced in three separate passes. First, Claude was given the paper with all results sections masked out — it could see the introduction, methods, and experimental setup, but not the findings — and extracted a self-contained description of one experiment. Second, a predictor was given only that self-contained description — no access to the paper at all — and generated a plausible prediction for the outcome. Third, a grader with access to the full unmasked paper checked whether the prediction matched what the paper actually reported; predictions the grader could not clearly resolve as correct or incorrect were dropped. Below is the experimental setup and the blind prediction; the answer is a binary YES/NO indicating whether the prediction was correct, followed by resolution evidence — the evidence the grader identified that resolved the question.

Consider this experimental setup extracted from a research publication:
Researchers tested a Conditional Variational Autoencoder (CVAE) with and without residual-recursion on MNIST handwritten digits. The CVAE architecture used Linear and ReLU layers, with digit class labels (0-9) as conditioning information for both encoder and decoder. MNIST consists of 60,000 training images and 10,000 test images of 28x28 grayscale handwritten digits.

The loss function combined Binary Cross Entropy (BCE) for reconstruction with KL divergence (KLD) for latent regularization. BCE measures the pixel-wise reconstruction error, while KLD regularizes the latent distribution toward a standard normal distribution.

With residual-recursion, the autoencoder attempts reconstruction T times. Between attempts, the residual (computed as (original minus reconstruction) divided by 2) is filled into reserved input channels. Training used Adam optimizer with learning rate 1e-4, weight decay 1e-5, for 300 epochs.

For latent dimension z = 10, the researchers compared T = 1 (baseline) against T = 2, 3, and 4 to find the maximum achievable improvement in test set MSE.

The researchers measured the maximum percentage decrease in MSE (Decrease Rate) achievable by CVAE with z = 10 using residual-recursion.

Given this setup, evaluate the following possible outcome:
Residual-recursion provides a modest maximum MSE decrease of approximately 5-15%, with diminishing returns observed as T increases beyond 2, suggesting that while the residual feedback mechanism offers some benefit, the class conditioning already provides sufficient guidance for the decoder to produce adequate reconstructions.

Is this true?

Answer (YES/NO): YES